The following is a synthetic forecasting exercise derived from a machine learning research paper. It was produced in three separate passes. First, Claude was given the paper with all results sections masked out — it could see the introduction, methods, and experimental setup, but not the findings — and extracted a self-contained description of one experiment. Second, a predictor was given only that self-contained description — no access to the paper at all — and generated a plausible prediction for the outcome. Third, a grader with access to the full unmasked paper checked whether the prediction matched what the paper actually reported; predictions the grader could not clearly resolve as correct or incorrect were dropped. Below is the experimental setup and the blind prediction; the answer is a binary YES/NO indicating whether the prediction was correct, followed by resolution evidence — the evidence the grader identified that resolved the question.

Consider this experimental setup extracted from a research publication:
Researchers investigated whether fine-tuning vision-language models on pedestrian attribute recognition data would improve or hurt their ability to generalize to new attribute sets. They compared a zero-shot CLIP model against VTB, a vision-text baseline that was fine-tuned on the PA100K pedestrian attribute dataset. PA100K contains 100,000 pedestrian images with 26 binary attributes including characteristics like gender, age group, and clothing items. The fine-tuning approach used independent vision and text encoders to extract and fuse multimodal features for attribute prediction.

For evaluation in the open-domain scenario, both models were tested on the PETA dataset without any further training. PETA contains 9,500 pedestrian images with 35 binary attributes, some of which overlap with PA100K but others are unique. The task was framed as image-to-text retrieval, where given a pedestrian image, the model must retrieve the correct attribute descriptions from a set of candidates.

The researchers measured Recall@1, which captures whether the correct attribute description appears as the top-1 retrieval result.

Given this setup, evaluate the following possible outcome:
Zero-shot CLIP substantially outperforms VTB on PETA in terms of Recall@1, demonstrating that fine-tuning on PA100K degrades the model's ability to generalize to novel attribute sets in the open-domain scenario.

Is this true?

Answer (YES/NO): YES